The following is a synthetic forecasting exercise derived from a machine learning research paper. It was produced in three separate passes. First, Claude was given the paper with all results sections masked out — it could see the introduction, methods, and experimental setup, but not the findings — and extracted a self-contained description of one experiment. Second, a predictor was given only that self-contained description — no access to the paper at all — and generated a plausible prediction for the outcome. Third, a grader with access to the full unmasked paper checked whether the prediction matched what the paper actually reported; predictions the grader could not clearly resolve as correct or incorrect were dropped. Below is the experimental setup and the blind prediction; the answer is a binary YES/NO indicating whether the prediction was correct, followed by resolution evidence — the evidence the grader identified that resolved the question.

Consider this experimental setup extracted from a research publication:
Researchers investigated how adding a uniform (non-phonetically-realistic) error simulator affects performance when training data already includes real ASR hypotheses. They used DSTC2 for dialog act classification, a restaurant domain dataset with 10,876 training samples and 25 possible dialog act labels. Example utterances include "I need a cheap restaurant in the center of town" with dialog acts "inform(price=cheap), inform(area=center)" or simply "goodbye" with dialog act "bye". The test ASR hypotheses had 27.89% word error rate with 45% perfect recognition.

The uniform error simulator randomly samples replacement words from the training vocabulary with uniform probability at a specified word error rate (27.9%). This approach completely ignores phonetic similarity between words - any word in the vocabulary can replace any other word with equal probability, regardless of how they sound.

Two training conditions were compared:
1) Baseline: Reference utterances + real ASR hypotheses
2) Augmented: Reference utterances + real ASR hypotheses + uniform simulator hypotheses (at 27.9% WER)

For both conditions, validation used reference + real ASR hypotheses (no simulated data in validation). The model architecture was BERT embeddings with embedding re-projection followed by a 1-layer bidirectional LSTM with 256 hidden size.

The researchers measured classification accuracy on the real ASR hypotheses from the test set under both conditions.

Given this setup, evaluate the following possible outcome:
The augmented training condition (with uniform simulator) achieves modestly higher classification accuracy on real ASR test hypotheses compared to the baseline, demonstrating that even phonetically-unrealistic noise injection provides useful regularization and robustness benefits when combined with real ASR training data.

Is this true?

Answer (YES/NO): NO